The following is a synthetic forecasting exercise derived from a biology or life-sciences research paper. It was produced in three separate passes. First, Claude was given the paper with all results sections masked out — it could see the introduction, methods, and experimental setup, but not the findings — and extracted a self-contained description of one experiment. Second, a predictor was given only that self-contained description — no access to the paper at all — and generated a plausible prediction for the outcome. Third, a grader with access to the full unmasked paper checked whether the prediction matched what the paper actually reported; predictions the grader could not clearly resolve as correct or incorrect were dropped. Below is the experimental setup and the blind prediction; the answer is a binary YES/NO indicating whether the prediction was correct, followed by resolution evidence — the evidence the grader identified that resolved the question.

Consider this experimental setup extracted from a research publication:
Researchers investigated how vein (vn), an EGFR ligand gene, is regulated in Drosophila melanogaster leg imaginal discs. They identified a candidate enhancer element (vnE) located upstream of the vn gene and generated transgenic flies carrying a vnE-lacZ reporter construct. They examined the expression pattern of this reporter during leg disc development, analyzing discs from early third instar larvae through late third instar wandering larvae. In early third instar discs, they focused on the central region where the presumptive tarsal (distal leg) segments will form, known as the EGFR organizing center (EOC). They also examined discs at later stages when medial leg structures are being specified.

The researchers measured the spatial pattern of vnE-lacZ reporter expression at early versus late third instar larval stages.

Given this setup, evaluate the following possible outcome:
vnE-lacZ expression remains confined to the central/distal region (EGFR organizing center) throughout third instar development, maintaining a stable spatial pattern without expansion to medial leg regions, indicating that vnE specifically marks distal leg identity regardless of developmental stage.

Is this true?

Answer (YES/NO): NO